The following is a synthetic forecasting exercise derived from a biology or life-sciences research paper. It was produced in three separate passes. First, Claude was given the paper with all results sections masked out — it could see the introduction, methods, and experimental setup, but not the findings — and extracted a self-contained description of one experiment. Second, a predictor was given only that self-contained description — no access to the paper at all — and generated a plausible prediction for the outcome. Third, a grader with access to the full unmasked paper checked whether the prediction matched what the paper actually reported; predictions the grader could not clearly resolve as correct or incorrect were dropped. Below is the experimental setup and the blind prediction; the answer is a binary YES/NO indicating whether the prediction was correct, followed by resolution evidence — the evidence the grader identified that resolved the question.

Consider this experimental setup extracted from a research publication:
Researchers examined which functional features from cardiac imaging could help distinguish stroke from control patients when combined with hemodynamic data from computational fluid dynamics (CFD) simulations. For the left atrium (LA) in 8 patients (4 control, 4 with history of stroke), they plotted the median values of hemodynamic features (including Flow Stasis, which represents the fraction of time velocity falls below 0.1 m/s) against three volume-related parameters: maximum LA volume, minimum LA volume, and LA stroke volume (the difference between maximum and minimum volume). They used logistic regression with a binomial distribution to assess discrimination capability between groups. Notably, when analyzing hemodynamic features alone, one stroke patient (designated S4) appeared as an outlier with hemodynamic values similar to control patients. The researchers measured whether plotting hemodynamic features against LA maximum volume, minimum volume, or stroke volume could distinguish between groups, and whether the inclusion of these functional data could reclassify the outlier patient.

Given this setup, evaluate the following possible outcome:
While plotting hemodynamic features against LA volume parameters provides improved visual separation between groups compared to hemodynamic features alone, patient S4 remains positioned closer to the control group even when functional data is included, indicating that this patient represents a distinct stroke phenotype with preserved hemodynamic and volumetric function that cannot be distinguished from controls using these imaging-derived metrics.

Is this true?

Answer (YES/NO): NO